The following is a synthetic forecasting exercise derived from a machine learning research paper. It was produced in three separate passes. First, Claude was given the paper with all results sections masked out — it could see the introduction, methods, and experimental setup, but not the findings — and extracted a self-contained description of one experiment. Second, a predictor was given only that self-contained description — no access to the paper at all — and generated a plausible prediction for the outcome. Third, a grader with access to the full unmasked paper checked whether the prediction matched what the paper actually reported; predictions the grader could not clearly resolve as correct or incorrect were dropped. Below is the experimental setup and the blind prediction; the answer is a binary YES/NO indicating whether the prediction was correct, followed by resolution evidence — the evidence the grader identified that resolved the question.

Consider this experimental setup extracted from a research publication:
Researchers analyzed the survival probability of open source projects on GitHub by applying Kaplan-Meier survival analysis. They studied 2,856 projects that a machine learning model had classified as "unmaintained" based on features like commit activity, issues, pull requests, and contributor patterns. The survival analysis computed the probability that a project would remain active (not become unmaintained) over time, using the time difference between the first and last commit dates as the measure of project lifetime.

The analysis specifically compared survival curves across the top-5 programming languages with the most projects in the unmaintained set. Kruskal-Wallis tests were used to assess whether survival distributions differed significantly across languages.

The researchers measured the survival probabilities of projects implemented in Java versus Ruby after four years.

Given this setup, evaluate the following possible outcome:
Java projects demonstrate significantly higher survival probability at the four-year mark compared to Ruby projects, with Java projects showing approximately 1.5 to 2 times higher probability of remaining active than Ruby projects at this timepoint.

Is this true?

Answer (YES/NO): NO